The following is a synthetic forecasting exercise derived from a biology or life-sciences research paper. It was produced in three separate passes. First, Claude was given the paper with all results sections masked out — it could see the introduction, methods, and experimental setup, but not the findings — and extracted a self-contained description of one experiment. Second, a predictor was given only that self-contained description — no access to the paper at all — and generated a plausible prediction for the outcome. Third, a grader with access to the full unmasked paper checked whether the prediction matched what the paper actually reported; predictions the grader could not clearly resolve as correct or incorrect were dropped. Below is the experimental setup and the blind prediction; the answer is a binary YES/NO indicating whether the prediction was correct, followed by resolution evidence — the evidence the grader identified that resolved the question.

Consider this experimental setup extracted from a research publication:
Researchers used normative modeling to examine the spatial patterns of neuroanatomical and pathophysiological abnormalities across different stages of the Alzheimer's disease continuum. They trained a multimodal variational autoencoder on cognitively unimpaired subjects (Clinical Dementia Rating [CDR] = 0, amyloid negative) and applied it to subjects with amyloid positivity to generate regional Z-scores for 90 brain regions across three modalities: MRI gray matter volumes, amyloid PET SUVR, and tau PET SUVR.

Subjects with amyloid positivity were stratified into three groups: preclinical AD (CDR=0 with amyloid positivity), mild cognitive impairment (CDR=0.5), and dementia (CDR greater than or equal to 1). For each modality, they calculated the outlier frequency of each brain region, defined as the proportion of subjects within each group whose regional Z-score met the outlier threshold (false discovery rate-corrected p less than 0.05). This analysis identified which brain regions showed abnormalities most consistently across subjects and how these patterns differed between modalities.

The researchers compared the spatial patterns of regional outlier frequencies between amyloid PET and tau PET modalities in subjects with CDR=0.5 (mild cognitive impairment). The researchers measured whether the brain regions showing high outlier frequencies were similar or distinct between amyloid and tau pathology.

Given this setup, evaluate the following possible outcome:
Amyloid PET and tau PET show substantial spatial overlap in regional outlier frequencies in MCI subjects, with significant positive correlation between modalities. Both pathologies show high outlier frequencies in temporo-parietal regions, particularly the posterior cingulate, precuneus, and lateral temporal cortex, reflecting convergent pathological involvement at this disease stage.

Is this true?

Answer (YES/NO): NO